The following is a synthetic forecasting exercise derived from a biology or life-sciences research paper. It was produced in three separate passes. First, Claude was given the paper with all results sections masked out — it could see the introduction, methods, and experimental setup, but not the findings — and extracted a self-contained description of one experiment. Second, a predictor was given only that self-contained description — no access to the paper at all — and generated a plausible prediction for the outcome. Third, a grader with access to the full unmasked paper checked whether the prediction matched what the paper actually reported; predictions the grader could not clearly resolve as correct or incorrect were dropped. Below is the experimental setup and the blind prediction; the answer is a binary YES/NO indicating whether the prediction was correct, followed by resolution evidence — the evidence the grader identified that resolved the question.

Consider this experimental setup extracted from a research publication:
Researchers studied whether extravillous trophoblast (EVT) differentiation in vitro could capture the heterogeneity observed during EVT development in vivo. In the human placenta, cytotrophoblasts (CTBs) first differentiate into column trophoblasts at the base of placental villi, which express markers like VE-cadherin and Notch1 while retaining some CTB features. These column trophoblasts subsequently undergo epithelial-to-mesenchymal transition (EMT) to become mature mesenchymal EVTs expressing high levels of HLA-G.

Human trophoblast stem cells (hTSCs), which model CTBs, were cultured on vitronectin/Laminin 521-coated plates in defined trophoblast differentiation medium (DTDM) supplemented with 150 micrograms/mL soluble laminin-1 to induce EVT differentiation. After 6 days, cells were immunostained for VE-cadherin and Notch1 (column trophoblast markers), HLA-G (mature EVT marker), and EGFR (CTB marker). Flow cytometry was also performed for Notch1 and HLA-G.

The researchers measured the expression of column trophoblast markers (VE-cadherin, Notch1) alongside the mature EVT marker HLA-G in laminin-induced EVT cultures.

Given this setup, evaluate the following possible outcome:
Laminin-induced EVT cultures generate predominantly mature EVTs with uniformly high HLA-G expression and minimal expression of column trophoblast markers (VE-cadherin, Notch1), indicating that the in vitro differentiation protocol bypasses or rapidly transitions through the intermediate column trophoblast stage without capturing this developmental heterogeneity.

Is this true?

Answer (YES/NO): NO